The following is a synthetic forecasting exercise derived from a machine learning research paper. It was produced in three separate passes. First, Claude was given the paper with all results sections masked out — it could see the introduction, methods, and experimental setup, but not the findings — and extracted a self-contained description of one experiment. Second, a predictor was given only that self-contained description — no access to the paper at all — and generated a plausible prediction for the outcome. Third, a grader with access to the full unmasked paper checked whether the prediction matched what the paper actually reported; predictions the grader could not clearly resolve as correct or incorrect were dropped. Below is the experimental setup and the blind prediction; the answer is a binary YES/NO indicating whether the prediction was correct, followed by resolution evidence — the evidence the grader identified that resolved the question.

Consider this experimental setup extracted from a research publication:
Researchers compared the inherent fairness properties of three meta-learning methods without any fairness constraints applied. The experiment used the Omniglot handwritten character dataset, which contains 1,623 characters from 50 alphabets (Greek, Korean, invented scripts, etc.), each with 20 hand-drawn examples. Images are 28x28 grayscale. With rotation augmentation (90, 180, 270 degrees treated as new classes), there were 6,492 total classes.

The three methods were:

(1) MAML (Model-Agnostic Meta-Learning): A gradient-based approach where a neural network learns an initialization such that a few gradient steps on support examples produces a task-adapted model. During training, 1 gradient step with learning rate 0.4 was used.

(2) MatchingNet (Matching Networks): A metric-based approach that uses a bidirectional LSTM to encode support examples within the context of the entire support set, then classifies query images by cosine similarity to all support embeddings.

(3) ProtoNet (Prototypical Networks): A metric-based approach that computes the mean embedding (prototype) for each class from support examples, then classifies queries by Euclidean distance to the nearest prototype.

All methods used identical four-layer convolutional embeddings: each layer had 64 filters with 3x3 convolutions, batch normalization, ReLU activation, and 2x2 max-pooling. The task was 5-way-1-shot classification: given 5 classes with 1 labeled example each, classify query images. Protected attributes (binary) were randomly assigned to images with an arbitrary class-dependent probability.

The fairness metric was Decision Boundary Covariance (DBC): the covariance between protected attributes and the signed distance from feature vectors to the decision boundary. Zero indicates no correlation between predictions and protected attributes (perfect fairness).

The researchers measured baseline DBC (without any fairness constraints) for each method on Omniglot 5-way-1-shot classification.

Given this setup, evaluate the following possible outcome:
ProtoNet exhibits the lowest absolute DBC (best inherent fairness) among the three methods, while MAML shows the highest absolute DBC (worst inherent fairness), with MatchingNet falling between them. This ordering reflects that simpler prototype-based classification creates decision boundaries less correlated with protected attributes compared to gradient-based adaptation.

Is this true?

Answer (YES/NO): NO